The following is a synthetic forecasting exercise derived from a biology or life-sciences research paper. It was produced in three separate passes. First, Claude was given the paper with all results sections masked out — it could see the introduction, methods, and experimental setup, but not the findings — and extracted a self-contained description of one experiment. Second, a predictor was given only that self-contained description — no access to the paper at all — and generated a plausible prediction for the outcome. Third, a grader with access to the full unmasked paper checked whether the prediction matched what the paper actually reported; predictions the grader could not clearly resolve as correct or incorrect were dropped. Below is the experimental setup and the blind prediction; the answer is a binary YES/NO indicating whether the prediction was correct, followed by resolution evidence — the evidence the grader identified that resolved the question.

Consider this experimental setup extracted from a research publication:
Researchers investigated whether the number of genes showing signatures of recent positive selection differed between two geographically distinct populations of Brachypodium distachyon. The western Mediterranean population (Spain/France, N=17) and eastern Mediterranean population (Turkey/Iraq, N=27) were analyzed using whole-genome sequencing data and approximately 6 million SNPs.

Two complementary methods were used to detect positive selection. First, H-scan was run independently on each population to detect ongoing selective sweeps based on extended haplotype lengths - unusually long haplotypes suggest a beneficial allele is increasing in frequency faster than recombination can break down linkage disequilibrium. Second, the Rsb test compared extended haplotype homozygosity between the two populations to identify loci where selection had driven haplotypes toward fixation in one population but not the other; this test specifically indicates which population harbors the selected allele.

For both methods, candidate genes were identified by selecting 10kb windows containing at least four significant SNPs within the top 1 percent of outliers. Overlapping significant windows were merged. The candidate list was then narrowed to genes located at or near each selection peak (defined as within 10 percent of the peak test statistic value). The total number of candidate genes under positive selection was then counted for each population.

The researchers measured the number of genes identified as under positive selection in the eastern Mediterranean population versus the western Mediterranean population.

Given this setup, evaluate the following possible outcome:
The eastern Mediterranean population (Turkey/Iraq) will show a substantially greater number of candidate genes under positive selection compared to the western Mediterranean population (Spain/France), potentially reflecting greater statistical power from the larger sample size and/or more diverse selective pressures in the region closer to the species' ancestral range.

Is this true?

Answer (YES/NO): NO